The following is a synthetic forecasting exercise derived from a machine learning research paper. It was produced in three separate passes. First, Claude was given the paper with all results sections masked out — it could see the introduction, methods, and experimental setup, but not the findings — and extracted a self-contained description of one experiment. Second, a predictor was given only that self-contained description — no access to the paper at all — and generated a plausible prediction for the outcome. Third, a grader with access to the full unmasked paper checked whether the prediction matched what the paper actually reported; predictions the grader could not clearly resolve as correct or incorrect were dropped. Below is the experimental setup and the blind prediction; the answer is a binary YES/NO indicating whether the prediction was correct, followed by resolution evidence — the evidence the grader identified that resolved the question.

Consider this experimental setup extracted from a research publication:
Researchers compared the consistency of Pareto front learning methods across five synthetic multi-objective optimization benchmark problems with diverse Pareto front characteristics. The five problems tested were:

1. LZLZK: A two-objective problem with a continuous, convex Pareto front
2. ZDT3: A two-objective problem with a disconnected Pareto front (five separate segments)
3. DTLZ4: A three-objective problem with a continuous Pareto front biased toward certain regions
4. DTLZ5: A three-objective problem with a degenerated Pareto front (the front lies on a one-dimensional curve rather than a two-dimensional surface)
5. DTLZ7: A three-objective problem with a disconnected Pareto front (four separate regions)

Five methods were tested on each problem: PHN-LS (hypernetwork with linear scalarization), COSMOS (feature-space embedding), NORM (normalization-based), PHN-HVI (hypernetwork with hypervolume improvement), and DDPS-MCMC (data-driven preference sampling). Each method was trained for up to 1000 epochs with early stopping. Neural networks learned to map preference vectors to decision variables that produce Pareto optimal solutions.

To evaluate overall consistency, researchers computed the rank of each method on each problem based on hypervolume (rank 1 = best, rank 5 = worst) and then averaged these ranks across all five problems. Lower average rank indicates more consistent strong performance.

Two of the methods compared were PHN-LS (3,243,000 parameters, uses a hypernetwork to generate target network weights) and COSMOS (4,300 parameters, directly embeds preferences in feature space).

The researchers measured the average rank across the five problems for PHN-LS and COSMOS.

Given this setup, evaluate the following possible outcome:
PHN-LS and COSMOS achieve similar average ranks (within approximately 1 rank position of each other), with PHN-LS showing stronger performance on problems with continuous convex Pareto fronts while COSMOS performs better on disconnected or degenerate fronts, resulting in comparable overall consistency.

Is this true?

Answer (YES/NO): NO